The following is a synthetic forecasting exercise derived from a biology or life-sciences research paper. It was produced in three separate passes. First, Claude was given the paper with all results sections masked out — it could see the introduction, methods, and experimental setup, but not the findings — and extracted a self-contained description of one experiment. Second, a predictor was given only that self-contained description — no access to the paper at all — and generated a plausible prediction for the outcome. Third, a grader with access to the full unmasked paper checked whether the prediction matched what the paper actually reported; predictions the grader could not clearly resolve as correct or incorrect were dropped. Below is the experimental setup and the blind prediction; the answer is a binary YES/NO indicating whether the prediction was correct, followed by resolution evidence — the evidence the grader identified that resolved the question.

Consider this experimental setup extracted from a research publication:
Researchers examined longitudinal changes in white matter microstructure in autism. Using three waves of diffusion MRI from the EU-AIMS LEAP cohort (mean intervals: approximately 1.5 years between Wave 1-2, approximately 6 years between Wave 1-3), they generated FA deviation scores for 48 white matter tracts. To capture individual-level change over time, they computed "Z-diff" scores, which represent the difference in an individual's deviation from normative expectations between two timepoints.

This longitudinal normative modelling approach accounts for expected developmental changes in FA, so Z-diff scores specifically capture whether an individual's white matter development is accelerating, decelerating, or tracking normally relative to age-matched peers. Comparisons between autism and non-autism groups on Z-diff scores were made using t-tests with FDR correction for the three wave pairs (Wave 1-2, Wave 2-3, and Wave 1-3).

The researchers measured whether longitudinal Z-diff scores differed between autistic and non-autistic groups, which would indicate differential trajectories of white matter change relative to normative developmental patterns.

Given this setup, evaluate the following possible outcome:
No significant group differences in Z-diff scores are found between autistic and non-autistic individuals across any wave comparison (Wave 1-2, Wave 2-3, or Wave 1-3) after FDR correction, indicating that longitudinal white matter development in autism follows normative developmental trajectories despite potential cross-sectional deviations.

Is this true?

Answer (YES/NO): YES